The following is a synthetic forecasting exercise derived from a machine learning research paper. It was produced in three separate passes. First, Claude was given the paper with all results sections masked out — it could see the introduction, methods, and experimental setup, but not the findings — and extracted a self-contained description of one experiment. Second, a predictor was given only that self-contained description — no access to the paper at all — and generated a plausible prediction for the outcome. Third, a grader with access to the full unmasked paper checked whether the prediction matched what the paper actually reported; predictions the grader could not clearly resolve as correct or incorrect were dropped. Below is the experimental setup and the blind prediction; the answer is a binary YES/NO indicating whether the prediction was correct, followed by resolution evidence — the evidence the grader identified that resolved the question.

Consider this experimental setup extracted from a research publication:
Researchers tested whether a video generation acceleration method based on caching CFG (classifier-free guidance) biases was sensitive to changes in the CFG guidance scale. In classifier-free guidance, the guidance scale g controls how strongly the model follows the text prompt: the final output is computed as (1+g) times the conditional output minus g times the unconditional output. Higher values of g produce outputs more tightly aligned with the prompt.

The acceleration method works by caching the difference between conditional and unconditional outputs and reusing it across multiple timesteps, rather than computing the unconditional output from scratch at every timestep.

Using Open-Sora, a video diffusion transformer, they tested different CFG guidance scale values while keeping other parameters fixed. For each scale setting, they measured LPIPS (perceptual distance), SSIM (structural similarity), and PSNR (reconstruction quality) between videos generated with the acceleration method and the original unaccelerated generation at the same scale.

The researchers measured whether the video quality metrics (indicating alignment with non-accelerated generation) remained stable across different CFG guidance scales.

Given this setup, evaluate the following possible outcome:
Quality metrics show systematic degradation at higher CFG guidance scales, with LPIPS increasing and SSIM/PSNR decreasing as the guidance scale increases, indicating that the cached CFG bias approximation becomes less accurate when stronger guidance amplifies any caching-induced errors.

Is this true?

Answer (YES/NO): NO